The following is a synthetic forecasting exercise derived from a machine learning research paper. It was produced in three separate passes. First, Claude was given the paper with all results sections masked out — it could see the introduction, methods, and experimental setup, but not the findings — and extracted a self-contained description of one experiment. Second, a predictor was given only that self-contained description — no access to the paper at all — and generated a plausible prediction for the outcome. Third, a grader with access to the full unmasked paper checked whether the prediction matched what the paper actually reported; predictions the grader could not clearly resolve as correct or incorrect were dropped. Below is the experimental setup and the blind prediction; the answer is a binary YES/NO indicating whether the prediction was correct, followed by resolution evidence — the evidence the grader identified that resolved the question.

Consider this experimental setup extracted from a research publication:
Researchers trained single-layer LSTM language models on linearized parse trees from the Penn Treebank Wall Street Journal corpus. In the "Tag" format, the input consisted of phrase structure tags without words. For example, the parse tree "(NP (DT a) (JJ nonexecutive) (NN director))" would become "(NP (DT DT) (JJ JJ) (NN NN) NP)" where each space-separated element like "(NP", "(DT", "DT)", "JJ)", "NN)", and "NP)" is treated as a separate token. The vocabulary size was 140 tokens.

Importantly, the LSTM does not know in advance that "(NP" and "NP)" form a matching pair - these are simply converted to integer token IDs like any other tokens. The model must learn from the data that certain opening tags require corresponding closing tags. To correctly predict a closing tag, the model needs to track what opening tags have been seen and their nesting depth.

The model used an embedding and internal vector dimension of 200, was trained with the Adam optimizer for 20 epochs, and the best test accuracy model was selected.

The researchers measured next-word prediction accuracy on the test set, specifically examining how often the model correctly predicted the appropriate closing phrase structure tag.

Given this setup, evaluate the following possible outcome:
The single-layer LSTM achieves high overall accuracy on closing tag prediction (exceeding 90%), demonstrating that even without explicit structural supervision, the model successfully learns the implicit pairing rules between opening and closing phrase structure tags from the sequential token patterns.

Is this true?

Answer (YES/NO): YES